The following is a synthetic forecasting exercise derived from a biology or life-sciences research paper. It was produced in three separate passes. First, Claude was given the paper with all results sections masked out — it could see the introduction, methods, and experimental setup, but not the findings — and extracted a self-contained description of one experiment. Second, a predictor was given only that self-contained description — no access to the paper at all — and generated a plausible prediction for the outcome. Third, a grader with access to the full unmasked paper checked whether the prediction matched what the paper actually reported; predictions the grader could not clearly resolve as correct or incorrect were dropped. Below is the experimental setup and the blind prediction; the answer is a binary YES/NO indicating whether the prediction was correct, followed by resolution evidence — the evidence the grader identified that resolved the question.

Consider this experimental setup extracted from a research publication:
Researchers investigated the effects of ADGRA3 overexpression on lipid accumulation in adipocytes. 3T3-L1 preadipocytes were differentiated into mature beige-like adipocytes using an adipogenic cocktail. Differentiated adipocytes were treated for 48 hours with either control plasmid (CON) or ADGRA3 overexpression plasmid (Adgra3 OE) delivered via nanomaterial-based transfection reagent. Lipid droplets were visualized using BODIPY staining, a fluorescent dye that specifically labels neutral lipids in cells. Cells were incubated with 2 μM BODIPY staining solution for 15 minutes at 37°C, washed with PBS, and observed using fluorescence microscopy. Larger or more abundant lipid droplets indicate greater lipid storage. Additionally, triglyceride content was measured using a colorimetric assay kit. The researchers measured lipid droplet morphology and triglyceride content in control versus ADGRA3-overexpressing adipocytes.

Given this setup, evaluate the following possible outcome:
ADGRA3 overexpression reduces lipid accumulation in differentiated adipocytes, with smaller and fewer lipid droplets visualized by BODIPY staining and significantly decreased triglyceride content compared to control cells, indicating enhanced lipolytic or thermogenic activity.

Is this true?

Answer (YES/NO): YES